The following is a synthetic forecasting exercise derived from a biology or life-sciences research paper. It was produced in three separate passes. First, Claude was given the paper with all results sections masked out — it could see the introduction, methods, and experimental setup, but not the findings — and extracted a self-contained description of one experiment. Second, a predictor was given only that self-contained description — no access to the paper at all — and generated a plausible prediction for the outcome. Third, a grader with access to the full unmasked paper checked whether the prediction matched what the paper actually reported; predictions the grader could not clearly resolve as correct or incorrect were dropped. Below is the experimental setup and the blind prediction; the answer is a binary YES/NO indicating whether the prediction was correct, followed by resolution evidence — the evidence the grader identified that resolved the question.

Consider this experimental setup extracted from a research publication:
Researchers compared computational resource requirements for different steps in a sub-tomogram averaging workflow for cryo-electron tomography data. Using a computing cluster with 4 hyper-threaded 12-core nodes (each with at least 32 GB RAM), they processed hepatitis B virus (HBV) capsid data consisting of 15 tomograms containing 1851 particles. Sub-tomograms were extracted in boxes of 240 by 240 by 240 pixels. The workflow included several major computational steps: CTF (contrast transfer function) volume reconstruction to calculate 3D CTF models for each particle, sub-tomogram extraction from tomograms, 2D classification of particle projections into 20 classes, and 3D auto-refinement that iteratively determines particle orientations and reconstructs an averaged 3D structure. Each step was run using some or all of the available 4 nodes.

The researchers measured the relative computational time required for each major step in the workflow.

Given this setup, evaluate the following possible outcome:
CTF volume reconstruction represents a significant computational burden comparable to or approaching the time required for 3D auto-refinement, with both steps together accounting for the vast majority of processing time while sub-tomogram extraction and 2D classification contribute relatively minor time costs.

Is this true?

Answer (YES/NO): NO